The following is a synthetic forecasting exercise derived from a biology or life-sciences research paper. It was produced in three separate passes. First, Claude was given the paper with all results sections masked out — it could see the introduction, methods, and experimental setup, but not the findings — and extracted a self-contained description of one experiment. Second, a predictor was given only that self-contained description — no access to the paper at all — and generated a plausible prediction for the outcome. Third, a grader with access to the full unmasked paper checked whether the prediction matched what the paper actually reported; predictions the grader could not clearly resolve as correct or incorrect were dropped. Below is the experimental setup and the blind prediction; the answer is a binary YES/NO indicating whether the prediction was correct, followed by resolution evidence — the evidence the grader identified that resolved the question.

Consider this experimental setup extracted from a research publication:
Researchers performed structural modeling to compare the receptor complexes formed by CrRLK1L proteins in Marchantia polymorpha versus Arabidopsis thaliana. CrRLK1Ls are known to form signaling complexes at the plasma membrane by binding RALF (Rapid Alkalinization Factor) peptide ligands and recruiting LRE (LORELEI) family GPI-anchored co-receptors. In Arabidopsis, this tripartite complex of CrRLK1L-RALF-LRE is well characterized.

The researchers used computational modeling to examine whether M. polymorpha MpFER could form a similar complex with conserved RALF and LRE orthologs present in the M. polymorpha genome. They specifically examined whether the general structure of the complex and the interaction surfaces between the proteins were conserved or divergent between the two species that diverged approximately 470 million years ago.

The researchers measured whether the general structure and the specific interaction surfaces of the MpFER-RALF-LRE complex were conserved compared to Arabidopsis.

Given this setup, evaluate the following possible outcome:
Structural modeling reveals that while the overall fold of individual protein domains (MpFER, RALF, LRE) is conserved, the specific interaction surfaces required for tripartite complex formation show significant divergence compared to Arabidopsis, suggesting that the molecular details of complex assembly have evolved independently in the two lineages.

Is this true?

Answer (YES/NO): YES